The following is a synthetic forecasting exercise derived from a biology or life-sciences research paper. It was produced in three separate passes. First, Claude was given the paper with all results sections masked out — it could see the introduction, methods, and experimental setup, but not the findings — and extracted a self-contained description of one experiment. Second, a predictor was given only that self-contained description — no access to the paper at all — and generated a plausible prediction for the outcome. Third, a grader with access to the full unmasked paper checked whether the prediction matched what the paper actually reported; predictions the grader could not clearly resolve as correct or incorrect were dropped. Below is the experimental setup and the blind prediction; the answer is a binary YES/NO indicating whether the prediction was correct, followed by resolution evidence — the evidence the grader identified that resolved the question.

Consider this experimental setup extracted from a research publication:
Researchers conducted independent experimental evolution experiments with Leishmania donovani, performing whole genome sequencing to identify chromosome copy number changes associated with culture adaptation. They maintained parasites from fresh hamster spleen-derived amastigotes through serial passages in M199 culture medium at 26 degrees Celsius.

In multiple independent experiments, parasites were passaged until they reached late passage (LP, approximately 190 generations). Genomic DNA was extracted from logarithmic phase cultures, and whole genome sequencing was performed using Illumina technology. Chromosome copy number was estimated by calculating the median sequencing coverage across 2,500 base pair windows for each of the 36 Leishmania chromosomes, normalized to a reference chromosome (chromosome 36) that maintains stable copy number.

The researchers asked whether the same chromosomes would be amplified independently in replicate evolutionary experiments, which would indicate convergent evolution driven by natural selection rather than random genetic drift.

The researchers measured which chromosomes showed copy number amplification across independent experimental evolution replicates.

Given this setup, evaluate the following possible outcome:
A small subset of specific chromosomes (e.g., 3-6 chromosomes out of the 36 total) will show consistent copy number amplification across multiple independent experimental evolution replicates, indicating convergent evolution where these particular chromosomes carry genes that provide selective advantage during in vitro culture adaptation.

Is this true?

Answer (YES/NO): YES